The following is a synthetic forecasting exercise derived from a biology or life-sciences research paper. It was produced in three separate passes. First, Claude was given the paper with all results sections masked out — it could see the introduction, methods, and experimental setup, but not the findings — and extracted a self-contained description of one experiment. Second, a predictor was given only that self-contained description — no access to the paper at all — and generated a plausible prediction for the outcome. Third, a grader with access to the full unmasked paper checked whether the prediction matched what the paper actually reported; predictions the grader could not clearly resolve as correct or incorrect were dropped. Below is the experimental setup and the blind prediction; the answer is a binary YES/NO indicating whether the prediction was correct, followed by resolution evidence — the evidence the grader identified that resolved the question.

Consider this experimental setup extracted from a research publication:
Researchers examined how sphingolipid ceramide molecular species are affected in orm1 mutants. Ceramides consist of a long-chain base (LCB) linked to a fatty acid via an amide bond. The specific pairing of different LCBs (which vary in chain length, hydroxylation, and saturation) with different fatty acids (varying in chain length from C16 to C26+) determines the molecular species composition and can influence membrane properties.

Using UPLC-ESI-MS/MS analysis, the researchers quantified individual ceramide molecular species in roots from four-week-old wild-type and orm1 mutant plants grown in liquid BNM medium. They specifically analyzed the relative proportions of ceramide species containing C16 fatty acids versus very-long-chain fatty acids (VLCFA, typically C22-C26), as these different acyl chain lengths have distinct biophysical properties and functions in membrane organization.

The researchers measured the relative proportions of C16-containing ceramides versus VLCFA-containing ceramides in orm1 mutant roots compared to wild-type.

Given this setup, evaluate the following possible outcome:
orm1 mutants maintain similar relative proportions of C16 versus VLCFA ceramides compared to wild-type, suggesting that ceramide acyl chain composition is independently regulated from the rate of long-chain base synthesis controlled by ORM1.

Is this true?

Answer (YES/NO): NO